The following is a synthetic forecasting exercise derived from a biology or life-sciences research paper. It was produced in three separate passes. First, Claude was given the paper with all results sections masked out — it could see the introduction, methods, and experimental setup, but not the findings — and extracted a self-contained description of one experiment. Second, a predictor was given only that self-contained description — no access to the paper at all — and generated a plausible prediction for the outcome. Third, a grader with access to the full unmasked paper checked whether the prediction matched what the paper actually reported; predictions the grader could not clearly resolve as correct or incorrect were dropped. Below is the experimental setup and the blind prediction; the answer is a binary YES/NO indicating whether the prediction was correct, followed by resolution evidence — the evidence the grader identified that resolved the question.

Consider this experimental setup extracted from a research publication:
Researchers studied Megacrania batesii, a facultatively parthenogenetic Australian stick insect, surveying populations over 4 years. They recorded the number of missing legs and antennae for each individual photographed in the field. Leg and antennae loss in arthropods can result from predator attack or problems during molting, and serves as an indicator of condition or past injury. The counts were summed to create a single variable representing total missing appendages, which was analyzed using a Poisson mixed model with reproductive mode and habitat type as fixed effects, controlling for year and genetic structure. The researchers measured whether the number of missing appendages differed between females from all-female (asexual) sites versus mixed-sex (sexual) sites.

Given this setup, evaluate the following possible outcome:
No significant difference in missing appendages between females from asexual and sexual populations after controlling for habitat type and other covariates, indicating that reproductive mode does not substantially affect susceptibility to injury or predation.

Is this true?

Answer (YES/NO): YES